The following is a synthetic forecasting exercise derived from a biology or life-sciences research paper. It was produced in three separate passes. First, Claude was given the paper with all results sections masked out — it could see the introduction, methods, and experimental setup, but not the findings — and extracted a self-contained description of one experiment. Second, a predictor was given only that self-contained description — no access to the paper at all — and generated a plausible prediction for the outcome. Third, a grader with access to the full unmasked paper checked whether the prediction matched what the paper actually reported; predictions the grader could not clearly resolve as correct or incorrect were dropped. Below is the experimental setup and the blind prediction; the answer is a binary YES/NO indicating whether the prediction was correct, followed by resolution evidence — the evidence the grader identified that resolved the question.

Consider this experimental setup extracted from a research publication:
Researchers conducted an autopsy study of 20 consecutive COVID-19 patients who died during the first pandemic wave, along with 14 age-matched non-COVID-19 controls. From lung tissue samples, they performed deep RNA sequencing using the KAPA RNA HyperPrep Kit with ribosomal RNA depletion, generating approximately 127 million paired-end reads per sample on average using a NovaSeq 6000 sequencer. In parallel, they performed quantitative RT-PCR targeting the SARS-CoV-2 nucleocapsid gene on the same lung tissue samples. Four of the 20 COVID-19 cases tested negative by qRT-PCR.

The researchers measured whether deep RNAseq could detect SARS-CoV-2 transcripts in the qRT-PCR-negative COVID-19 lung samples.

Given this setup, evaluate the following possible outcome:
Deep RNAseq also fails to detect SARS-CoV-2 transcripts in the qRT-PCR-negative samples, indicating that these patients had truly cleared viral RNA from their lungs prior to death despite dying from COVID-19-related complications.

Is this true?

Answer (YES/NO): NO